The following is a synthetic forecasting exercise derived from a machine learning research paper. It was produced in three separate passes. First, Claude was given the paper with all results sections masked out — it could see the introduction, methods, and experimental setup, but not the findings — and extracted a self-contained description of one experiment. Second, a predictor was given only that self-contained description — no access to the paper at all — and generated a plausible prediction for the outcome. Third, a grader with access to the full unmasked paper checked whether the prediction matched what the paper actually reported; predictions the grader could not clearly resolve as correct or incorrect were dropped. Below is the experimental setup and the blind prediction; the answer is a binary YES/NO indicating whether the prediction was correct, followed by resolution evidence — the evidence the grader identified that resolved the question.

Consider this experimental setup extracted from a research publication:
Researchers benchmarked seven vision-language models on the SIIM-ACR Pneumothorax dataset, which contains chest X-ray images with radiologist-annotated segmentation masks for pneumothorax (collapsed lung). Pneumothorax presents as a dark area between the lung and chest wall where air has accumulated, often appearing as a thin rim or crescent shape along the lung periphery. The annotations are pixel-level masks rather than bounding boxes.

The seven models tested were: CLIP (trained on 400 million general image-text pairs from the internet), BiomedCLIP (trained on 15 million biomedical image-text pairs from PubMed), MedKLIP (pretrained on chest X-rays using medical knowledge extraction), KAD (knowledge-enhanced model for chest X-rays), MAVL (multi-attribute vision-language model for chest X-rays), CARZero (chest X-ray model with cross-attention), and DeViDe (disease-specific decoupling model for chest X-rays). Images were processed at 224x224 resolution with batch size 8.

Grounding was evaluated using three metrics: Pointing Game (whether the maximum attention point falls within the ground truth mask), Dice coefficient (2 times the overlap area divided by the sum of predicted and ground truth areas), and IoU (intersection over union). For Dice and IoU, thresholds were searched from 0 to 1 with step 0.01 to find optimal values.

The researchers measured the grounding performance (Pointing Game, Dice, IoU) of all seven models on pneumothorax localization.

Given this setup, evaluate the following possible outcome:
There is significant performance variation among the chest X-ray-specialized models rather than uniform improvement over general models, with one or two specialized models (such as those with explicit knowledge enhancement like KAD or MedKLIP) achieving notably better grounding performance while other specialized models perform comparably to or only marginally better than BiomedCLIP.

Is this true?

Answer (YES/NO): NO